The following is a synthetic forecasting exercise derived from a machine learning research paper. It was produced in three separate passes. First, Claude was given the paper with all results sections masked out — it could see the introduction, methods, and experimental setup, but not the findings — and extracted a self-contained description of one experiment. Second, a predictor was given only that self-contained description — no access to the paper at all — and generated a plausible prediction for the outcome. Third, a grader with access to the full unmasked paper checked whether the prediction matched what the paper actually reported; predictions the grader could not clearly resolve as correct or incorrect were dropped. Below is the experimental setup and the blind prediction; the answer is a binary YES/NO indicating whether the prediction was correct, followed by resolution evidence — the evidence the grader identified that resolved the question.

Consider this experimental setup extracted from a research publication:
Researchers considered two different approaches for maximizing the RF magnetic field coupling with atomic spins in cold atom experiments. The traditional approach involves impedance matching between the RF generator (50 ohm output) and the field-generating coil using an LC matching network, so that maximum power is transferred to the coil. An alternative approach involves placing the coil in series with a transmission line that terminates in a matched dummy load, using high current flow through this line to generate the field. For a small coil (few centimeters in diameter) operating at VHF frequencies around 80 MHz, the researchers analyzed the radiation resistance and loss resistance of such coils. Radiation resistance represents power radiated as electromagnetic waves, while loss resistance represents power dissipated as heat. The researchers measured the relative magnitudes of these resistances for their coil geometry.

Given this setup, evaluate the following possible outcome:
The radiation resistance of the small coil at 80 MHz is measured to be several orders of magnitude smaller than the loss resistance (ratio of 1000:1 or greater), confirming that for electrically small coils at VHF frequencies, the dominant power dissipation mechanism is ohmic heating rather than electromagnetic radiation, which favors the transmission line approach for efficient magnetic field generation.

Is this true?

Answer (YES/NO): NO